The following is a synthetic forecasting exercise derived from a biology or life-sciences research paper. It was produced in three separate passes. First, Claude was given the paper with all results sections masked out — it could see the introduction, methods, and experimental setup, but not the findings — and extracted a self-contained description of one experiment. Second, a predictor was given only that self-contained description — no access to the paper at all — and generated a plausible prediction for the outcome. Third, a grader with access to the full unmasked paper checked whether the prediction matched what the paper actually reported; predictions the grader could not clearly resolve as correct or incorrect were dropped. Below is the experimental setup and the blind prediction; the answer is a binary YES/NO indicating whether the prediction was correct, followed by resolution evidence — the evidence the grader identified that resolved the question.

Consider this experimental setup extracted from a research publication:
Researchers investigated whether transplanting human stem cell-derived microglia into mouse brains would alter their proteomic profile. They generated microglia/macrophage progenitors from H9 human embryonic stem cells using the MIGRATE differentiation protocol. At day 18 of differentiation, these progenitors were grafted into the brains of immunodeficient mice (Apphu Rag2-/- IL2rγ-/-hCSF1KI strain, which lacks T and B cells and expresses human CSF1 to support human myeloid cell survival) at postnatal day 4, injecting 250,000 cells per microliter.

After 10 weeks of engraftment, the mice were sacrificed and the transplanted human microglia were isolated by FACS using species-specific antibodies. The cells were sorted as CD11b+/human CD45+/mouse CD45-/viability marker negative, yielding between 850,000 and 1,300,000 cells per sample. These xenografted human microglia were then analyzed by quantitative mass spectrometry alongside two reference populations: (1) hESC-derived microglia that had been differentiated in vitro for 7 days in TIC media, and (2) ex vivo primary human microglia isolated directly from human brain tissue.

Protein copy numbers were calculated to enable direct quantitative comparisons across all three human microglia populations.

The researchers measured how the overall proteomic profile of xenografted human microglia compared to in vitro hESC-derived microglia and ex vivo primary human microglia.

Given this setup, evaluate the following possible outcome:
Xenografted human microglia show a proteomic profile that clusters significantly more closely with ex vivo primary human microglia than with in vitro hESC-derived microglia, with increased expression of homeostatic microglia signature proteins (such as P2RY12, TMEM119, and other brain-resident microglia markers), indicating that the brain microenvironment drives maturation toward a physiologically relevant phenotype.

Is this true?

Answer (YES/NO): YES